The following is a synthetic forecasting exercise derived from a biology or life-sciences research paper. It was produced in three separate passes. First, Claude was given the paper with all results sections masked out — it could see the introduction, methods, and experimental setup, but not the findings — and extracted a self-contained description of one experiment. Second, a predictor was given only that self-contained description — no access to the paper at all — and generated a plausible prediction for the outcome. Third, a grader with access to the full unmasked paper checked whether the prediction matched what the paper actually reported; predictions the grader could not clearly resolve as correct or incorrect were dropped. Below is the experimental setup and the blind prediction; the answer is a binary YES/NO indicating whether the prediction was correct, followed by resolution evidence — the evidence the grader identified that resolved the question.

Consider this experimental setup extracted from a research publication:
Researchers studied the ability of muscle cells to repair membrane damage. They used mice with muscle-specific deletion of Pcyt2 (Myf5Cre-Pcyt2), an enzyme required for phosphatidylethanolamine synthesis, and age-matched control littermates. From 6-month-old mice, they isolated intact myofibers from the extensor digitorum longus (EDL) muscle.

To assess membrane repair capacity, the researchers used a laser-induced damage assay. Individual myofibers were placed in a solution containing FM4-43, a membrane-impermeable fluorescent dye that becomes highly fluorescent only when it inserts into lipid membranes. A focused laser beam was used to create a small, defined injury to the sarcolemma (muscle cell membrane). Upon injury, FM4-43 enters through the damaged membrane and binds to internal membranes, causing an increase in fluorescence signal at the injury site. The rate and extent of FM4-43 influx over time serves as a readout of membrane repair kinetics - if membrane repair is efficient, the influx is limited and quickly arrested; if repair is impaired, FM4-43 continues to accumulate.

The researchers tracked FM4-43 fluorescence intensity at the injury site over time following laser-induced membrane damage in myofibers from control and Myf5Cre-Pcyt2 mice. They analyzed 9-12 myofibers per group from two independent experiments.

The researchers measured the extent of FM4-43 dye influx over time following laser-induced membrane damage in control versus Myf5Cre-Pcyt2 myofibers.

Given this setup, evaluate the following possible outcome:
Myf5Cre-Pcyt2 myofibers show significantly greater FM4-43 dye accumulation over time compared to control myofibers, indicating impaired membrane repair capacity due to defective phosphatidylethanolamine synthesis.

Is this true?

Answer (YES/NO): YES